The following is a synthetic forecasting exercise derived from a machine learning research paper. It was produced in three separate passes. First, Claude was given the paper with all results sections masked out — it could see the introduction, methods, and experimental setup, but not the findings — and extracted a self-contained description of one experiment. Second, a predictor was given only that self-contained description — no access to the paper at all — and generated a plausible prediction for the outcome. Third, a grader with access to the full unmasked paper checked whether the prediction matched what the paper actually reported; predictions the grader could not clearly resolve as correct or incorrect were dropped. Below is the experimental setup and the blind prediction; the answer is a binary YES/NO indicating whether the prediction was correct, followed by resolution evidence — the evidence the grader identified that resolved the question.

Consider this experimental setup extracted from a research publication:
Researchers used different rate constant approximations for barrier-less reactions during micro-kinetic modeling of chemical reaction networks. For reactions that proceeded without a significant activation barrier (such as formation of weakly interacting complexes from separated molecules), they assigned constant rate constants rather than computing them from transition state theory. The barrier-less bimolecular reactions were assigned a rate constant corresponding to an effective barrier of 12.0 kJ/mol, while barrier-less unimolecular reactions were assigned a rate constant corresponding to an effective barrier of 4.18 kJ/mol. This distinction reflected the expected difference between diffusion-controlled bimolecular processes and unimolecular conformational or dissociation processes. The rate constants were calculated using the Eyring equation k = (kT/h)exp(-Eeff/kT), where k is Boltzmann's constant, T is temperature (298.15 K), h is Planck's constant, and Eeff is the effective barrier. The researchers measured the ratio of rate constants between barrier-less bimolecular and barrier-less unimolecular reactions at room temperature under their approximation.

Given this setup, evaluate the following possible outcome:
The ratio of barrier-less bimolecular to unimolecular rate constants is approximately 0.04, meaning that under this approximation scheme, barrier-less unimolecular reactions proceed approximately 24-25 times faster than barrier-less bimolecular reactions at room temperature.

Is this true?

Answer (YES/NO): YES